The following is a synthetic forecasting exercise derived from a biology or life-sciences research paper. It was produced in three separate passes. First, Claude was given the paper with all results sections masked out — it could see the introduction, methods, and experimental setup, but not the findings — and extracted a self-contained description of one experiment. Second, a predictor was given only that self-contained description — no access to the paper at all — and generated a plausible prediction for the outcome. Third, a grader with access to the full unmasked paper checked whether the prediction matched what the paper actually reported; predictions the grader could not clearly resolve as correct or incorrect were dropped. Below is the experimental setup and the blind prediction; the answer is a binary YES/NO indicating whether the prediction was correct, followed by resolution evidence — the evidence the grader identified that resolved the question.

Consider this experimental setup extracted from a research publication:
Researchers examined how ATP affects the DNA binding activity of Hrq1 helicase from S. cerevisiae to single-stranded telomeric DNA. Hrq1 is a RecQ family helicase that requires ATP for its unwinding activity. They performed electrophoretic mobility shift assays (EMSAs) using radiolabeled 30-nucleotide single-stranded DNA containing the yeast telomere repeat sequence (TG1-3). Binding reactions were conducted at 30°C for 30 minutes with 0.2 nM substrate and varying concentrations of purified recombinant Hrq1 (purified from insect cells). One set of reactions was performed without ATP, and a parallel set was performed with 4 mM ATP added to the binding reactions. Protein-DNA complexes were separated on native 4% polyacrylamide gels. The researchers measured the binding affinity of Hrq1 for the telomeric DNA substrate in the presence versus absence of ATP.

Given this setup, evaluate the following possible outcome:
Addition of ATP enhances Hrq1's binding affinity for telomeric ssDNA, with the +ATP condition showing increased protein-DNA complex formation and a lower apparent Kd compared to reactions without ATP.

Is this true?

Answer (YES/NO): NO